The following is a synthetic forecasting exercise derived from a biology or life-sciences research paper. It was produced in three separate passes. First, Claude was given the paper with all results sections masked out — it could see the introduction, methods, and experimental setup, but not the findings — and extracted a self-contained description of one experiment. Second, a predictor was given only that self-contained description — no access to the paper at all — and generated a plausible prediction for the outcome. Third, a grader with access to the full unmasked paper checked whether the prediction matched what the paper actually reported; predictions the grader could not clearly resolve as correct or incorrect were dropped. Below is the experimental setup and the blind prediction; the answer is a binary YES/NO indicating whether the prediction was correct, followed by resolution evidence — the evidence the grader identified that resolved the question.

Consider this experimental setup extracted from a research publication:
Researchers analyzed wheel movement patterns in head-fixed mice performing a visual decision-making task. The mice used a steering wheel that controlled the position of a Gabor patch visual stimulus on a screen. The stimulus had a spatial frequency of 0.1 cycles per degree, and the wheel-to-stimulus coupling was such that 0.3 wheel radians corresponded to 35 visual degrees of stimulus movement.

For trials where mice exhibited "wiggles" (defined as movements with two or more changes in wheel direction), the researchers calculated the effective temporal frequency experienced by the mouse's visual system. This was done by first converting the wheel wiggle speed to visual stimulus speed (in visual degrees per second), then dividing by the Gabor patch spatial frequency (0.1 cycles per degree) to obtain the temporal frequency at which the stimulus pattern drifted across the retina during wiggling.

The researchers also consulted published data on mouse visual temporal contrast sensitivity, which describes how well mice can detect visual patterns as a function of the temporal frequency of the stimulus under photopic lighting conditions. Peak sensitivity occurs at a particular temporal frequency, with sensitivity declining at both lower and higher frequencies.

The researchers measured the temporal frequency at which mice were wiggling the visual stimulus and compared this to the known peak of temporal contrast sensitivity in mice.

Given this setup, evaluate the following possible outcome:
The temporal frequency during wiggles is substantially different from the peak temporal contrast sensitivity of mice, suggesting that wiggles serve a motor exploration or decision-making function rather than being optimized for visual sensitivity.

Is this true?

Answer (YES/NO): NO